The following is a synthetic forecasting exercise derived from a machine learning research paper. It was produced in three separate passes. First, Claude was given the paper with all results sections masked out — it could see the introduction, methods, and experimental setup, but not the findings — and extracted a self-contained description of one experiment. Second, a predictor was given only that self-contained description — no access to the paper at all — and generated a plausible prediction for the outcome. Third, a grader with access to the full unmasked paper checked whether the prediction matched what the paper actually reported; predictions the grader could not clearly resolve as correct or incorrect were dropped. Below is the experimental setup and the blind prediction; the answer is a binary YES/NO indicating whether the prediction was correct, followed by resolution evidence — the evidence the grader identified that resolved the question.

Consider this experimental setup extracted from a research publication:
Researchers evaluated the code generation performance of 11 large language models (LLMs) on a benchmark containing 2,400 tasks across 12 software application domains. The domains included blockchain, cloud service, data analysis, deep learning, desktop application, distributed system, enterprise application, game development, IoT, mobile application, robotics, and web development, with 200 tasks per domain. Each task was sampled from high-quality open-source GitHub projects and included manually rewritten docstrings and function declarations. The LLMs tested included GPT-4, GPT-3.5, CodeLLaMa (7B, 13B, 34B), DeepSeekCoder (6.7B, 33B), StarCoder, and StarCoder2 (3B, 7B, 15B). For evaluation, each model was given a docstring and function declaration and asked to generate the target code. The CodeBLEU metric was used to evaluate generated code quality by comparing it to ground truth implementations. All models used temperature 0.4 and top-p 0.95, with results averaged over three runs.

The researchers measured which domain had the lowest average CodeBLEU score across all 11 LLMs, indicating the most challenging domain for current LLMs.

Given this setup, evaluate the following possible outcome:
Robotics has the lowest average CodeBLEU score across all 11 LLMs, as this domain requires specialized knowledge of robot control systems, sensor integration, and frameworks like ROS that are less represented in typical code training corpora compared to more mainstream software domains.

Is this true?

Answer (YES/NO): NO